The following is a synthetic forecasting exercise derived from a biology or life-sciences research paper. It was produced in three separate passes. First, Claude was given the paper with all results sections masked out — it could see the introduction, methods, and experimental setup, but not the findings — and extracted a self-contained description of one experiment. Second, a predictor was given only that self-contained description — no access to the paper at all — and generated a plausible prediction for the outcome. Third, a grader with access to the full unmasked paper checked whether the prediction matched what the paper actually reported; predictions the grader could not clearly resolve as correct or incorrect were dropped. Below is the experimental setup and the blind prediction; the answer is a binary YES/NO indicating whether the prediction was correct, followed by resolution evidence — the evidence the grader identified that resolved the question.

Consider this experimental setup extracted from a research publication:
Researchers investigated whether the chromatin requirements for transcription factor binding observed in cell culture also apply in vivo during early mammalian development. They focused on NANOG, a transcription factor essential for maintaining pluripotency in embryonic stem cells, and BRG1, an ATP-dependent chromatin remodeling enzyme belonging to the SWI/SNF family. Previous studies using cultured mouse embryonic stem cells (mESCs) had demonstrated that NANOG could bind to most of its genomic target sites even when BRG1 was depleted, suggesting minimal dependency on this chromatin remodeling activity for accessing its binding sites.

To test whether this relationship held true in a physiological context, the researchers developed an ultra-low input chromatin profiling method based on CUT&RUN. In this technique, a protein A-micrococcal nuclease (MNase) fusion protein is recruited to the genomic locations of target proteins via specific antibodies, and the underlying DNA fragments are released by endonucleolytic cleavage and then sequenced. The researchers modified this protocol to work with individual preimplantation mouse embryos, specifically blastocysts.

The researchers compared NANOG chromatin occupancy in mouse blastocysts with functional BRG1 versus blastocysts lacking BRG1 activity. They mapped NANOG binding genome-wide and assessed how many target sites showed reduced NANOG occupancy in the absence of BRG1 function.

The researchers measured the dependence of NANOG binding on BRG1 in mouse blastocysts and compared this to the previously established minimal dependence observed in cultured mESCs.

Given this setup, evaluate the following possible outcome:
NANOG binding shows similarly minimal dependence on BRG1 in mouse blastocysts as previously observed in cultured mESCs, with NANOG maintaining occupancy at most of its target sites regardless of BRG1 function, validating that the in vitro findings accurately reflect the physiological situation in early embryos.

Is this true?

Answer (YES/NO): NO